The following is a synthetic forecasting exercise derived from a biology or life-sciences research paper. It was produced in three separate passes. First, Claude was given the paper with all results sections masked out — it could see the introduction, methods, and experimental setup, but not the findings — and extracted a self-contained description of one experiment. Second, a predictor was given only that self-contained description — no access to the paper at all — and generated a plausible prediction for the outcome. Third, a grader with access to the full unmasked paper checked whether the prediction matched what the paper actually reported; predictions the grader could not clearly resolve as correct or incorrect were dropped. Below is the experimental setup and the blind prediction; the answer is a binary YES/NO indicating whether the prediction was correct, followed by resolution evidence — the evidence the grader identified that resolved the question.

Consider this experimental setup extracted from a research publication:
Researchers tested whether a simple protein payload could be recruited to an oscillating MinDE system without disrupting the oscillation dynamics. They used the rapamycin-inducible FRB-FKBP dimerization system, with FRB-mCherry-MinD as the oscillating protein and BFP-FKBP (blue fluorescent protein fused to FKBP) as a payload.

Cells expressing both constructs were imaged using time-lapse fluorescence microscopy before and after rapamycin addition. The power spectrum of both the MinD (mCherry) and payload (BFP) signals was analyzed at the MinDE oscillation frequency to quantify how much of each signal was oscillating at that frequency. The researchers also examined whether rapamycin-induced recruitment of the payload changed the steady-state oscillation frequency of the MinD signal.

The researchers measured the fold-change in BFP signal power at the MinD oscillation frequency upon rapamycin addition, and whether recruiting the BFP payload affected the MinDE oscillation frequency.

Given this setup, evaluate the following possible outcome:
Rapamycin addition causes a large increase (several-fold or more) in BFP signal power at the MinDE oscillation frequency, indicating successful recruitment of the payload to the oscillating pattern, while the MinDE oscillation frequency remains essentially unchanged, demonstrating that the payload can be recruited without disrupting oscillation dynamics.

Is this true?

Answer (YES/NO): YES